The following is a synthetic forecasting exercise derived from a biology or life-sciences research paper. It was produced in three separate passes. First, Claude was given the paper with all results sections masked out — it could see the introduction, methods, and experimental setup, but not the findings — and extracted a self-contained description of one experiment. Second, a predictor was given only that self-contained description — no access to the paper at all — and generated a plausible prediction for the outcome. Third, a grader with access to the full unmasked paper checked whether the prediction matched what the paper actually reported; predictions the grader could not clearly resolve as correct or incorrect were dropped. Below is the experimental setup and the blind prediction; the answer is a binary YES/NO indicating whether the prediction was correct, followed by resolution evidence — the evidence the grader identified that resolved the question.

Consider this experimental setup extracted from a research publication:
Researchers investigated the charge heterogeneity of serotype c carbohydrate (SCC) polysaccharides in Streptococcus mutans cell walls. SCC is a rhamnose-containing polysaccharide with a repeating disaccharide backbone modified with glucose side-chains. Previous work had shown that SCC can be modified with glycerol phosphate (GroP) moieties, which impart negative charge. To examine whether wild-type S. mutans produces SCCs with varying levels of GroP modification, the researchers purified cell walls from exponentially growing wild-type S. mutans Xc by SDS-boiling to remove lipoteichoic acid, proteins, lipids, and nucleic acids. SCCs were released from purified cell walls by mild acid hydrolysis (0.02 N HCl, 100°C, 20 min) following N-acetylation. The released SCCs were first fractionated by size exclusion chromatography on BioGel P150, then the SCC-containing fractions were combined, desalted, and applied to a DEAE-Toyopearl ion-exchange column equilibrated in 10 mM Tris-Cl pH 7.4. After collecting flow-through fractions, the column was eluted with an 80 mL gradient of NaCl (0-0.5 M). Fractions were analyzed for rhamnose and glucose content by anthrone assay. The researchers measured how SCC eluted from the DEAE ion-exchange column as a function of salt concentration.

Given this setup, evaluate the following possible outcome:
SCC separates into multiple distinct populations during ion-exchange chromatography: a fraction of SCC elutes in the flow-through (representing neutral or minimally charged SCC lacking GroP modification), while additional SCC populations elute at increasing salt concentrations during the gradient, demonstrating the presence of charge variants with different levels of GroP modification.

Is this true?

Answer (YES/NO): NO